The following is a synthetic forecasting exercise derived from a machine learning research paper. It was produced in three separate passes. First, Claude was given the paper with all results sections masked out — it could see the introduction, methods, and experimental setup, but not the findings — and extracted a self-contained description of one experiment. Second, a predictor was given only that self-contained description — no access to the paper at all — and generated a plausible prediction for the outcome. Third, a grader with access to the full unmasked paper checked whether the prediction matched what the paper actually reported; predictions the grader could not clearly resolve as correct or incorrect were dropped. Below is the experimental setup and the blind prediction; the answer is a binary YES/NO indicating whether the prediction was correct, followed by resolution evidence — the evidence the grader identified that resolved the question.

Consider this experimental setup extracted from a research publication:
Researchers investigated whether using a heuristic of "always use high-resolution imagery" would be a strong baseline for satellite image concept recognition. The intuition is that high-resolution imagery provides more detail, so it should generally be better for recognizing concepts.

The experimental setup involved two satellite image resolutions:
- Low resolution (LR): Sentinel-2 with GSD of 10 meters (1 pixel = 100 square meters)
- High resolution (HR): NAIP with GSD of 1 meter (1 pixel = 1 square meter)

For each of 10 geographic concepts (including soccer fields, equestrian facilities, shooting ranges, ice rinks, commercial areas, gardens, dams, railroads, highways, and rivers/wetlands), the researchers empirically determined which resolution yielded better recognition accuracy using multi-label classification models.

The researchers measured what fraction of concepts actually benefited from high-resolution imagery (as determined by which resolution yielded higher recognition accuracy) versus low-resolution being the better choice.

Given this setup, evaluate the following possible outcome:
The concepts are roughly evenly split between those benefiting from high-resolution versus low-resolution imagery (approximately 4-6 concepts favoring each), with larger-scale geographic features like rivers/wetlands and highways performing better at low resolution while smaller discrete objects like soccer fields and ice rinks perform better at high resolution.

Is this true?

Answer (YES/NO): NO